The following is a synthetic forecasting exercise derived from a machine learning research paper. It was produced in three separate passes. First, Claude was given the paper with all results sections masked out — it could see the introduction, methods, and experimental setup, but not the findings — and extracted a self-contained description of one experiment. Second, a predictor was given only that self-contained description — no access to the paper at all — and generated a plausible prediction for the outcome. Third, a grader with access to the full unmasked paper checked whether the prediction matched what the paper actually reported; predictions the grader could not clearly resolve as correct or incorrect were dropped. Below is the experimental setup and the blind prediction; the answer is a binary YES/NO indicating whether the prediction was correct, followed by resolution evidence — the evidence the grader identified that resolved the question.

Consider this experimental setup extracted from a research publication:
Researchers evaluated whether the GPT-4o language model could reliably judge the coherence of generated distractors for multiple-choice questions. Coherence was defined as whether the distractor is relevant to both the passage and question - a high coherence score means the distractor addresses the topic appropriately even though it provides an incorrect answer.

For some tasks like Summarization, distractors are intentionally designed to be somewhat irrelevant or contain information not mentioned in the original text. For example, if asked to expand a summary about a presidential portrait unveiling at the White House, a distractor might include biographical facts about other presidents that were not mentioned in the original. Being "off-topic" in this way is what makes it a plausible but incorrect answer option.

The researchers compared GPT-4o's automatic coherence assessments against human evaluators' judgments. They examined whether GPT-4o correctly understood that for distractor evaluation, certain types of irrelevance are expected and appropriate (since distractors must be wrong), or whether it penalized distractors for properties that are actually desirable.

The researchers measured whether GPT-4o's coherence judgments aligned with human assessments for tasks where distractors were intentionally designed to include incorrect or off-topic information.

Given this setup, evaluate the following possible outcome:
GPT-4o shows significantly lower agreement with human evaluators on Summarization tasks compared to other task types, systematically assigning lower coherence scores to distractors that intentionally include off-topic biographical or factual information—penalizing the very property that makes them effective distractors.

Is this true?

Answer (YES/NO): NO